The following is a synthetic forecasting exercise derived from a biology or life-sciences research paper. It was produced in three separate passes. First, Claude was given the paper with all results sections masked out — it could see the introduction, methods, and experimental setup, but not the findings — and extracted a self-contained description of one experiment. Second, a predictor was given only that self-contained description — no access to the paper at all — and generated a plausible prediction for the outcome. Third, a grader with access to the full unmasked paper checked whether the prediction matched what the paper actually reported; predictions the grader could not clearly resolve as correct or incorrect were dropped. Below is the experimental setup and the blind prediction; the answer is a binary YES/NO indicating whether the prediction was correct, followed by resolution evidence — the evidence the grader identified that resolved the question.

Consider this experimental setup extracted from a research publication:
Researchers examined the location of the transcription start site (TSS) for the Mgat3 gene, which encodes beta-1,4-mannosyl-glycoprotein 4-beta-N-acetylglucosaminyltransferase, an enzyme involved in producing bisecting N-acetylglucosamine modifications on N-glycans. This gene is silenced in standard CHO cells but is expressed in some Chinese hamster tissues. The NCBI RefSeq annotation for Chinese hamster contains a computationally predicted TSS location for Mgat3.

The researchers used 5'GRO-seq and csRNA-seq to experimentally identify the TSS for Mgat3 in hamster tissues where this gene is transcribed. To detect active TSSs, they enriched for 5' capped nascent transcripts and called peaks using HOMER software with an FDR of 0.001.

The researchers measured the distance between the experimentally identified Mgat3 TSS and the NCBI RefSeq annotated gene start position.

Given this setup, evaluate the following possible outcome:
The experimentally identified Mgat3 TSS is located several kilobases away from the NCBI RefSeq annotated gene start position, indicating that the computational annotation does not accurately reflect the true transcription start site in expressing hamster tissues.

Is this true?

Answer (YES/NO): YES